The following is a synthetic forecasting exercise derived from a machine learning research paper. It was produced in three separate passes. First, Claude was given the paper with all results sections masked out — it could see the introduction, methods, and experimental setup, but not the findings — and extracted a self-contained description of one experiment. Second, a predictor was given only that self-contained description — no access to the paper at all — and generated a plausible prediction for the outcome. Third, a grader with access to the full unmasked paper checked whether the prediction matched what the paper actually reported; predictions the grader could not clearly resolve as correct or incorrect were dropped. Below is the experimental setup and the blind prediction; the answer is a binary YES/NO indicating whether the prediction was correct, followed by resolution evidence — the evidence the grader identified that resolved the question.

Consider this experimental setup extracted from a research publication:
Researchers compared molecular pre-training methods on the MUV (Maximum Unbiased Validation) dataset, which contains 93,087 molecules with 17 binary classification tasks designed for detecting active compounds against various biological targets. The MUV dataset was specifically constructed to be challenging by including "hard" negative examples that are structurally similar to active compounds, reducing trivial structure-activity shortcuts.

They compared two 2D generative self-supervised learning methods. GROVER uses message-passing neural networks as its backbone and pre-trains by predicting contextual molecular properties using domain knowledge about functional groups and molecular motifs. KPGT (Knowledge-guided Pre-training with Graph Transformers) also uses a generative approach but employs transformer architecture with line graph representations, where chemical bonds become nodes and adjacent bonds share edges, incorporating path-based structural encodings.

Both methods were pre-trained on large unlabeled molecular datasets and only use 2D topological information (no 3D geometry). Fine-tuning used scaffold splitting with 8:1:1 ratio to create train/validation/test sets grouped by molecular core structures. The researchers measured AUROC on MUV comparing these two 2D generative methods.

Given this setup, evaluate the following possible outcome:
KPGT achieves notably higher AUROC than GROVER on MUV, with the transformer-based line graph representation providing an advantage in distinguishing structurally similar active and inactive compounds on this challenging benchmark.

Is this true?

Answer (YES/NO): NO